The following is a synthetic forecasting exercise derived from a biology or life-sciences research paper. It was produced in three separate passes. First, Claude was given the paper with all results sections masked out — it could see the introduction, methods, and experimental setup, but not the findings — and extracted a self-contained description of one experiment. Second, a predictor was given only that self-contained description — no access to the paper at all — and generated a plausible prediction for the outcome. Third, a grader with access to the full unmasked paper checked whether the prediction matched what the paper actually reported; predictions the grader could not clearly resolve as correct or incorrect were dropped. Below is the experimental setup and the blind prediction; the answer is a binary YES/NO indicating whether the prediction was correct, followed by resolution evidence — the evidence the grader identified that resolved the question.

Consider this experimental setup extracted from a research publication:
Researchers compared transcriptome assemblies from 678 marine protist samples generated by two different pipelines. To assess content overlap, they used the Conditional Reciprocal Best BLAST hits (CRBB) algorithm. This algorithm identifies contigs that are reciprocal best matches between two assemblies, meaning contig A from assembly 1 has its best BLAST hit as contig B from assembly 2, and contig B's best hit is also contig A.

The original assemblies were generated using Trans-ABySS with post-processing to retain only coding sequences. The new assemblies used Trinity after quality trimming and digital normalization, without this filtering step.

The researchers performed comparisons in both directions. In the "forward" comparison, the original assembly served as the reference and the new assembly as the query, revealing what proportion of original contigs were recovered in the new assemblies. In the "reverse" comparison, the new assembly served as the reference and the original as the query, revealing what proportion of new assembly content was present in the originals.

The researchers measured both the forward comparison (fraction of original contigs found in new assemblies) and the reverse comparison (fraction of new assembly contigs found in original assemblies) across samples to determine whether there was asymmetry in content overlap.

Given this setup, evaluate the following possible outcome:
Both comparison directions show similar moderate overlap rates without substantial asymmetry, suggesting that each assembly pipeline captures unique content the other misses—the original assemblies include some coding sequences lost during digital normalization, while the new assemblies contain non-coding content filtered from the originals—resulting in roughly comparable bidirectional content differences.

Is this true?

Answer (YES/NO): NO